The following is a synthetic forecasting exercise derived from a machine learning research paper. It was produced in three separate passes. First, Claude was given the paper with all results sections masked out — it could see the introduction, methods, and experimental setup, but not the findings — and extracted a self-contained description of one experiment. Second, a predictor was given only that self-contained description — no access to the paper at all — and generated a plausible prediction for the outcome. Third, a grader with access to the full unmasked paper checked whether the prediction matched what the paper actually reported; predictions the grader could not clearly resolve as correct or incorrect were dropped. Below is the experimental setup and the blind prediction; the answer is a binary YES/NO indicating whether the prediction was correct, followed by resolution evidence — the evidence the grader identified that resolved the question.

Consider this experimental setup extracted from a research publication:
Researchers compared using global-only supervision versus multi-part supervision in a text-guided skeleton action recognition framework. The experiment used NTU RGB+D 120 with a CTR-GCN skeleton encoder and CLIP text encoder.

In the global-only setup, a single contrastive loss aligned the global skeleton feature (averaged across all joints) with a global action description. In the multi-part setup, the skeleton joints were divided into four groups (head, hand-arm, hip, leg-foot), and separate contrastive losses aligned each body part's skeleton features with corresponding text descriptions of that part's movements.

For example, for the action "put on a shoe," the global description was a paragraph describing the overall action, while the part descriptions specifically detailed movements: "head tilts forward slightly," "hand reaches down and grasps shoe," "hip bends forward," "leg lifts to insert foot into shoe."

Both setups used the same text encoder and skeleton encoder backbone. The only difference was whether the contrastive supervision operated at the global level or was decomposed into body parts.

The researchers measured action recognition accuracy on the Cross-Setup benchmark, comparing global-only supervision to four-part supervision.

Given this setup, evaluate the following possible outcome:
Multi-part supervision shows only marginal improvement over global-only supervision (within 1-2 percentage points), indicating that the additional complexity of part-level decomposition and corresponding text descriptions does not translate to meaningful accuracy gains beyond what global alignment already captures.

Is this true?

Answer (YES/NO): YES